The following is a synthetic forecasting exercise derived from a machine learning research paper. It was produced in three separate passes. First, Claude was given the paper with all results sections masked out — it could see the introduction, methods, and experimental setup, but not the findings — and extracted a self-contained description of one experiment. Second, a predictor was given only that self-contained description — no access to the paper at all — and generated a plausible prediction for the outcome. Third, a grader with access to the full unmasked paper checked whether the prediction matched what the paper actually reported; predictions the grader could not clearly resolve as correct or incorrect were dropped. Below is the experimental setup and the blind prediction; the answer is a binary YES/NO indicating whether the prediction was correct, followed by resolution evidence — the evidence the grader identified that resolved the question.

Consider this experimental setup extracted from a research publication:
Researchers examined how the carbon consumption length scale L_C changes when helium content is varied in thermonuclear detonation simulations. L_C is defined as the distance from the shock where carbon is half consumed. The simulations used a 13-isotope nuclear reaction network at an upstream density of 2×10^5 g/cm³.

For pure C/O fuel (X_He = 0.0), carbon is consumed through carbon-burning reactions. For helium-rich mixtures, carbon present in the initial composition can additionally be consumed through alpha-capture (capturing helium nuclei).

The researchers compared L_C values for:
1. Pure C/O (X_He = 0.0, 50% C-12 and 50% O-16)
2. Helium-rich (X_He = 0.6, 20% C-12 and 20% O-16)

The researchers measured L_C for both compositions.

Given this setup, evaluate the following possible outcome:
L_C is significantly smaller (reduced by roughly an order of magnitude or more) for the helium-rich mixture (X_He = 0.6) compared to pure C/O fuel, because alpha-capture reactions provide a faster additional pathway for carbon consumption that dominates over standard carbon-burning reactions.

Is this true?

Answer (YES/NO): NO